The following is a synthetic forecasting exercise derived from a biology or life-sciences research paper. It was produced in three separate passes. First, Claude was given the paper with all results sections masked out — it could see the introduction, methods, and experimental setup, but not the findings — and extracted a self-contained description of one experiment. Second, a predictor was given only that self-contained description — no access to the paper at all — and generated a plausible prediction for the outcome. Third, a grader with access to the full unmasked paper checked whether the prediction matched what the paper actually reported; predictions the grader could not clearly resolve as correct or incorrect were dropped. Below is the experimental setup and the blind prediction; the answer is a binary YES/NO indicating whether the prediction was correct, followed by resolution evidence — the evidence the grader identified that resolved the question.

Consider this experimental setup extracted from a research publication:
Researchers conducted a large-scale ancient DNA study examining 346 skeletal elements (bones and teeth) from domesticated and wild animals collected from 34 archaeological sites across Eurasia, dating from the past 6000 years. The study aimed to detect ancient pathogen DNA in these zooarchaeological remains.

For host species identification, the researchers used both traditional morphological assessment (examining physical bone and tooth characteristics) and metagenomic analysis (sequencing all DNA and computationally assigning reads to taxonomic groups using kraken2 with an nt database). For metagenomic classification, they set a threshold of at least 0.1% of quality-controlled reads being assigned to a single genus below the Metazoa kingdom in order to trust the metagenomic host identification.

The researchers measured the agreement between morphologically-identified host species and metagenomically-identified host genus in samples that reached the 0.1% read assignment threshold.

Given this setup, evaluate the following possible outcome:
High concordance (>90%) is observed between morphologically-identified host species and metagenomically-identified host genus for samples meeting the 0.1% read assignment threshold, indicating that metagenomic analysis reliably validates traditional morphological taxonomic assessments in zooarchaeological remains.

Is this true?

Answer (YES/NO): NO